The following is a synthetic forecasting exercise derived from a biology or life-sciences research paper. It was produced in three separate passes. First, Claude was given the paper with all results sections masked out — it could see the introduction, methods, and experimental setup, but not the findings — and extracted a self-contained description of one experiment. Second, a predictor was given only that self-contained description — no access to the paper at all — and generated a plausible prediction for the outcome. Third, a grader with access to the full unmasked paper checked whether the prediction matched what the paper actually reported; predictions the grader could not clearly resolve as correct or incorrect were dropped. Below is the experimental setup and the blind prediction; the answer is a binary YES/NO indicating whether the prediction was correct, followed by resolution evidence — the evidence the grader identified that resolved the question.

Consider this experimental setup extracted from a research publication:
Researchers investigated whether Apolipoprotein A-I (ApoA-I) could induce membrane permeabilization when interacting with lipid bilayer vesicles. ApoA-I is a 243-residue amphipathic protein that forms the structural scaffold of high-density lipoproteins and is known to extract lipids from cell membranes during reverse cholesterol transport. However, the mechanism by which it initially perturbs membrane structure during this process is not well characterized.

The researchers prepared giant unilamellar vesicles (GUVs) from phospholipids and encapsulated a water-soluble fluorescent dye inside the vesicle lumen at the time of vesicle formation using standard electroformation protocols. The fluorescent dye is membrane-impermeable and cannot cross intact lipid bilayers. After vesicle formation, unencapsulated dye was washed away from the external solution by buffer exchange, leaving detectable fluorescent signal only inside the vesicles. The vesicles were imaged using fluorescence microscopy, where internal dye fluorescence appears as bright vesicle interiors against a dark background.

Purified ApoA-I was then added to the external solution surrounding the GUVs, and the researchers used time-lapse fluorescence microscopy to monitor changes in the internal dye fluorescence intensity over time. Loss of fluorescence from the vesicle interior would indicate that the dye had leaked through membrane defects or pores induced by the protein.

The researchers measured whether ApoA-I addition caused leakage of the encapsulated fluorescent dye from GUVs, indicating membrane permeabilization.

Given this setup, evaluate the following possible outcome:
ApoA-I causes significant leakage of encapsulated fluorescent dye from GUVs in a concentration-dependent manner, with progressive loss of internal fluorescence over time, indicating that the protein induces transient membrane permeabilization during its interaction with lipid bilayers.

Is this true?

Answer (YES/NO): NO